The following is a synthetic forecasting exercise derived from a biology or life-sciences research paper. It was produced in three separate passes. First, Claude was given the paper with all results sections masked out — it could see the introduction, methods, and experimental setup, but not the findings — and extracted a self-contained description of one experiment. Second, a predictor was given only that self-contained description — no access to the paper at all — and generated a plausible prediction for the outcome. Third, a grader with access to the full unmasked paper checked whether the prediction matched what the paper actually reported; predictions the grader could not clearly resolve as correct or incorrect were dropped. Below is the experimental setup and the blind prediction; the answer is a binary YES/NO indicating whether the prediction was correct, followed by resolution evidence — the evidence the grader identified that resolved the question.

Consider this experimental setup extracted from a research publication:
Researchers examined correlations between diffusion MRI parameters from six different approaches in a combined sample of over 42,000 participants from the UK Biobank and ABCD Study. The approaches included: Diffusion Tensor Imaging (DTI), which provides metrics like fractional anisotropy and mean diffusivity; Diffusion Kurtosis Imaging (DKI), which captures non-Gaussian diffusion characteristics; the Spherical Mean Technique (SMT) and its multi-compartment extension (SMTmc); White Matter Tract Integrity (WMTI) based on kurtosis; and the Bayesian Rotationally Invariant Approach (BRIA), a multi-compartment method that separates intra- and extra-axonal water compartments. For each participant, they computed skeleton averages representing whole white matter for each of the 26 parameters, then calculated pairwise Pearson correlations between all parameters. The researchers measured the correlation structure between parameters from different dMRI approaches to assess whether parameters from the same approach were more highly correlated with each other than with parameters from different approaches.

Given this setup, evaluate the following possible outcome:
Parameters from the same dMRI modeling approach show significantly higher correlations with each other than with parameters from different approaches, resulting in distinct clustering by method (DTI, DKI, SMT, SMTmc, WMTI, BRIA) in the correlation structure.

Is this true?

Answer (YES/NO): NO